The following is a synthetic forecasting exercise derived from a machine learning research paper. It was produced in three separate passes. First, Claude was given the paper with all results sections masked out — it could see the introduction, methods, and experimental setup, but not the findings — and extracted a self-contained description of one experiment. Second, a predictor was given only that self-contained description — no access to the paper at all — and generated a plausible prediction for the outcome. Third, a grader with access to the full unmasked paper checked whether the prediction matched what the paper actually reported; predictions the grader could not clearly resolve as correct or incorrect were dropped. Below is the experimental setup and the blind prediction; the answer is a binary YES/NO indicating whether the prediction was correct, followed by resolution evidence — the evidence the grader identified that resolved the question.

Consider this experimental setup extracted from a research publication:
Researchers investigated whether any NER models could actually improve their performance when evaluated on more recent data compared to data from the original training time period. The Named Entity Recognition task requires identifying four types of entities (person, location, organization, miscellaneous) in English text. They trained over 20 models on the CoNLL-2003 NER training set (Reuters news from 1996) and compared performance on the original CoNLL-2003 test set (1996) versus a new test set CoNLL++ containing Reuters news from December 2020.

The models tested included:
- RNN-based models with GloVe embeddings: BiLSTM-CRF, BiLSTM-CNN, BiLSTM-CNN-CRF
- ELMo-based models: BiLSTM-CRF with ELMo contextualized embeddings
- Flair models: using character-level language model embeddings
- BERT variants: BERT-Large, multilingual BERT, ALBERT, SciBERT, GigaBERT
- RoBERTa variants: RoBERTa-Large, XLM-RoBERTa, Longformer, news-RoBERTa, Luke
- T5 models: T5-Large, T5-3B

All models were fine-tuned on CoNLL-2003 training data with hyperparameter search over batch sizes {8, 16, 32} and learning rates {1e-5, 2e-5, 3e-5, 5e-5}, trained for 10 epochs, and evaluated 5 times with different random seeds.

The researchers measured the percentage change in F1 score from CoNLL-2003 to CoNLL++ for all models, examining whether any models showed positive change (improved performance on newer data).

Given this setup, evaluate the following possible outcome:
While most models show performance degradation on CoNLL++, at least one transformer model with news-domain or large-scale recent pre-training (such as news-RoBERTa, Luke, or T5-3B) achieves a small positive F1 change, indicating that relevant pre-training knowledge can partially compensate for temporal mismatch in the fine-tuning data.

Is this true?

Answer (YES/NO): YES